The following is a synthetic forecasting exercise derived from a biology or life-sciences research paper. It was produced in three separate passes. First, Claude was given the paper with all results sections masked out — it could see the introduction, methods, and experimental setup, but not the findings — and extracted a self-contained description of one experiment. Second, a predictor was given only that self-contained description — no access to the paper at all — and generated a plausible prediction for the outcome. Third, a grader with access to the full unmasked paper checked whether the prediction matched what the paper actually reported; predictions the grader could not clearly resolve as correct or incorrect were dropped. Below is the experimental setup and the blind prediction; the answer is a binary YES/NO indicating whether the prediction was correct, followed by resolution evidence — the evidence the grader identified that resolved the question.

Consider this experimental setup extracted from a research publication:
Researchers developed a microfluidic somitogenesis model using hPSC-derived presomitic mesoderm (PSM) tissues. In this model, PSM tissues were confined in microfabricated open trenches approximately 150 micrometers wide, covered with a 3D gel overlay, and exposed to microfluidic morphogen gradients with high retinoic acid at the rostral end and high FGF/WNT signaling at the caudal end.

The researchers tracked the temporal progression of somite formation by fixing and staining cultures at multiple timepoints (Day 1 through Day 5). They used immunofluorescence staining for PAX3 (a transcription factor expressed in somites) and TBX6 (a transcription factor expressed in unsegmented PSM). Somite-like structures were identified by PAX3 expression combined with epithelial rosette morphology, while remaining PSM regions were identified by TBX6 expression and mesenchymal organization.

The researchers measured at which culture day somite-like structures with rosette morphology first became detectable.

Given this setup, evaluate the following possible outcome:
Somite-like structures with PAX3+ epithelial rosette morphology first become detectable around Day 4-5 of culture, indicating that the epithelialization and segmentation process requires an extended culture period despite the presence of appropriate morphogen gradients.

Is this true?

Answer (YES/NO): YES